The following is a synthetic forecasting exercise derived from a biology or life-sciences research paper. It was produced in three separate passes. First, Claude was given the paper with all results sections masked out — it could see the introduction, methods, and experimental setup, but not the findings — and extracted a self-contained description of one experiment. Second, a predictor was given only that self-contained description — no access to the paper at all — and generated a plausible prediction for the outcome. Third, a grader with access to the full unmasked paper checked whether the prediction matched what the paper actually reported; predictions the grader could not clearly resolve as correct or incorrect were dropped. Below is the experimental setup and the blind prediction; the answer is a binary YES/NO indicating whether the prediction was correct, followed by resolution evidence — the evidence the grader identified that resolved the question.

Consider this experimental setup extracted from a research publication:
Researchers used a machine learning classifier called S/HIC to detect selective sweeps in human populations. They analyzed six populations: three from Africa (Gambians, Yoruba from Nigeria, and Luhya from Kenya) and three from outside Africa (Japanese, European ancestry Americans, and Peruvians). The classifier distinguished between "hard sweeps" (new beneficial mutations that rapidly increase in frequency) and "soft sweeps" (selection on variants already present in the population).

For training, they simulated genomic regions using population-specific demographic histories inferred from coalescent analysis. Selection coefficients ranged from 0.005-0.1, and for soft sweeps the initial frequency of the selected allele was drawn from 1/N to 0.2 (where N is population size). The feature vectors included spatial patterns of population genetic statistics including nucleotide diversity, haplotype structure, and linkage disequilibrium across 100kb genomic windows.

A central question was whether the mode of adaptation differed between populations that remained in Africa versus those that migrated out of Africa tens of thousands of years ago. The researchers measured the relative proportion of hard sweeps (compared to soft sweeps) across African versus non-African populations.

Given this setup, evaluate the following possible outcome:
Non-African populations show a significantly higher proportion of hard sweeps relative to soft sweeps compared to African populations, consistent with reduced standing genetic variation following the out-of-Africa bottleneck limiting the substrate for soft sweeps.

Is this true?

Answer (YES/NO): YES